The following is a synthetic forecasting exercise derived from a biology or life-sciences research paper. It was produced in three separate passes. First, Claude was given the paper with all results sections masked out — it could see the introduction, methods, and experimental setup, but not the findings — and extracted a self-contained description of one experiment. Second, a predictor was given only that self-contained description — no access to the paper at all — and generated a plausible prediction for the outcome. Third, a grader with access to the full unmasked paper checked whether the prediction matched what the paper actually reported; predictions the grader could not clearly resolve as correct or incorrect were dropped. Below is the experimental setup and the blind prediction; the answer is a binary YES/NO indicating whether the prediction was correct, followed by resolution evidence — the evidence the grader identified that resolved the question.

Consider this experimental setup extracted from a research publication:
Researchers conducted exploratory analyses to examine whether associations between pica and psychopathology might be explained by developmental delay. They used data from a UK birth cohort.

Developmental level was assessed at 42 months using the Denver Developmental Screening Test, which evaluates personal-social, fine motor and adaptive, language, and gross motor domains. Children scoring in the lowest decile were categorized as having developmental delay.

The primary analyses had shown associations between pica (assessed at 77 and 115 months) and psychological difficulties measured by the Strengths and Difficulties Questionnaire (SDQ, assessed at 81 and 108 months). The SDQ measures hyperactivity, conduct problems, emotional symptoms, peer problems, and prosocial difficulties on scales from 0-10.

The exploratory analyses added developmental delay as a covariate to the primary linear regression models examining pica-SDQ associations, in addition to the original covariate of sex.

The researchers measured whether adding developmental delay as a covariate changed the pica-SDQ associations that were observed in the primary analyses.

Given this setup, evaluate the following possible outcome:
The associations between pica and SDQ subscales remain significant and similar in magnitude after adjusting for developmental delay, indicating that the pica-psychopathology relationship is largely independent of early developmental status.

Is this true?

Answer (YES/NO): YES